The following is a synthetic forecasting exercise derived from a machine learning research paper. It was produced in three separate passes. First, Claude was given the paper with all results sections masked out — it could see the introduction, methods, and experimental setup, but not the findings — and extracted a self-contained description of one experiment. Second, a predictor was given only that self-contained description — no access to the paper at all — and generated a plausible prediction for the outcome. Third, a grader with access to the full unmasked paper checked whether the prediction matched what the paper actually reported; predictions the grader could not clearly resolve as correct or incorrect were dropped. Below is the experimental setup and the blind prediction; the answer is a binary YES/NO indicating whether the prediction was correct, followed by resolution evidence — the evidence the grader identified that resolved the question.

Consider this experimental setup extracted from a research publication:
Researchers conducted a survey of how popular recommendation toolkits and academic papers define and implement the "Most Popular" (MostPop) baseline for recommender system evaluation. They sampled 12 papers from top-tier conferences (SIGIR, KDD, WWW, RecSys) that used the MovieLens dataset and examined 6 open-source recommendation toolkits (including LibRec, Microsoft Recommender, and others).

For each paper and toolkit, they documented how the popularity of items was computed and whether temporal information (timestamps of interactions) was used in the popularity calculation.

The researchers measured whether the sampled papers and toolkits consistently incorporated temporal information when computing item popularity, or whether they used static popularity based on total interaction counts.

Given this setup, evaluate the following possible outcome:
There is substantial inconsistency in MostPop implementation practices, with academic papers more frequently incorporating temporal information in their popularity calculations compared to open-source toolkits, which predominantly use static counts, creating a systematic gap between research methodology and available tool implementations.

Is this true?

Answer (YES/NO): NO